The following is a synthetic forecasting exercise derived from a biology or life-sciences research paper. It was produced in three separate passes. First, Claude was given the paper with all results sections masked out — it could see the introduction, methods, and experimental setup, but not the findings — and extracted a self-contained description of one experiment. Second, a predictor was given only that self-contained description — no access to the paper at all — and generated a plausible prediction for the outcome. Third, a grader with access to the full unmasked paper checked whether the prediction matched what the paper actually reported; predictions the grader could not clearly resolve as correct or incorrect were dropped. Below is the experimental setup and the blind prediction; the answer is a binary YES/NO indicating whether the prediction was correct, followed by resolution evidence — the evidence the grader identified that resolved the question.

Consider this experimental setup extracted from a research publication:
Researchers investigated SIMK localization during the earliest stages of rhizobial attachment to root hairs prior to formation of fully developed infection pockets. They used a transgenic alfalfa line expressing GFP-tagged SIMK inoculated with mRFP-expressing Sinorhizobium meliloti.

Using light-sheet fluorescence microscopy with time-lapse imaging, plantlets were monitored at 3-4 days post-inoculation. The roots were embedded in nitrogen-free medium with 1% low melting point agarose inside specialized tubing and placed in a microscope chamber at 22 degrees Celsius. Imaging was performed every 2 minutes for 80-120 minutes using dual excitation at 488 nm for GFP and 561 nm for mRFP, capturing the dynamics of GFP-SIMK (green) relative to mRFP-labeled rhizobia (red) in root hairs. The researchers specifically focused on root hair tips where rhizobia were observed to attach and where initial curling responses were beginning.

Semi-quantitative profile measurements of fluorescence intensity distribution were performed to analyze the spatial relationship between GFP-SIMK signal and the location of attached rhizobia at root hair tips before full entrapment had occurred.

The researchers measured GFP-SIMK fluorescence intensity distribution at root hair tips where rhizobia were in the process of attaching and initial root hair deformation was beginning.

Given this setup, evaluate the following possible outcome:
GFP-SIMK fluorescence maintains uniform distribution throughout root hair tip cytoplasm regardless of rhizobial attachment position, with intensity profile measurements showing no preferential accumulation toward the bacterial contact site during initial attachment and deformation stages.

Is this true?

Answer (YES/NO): NO